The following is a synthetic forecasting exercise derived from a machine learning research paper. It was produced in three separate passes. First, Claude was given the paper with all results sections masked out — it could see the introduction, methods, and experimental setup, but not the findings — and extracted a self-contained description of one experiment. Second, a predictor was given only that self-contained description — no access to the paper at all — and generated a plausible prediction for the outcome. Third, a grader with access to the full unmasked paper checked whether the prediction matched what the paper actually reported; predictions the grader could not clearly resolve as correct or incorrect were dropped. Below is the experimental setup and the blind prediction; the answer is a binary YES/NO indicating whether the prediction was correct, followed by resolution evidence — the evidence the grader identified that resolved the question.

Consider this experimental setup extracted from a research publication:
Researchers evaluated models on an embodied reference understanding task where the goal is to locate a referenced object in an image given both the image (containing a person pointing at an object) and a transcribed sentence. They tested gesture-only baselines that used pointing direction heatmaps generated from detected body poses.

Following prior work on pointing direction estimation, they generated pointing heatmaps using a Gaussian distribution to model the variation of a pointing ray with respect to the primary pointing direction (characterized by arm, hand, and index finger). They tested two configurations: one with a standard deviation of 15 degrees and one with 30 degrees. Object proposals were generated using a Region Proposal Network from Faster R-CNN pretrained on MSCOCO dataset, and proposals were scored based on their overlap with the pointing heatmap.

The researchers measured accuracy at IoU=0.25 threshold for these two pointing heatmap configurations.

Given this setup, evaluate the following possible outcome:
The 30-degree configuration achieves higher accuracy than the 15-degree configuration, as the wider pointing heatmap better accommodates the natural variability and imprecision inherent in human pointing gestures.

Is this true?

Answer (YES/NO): NO